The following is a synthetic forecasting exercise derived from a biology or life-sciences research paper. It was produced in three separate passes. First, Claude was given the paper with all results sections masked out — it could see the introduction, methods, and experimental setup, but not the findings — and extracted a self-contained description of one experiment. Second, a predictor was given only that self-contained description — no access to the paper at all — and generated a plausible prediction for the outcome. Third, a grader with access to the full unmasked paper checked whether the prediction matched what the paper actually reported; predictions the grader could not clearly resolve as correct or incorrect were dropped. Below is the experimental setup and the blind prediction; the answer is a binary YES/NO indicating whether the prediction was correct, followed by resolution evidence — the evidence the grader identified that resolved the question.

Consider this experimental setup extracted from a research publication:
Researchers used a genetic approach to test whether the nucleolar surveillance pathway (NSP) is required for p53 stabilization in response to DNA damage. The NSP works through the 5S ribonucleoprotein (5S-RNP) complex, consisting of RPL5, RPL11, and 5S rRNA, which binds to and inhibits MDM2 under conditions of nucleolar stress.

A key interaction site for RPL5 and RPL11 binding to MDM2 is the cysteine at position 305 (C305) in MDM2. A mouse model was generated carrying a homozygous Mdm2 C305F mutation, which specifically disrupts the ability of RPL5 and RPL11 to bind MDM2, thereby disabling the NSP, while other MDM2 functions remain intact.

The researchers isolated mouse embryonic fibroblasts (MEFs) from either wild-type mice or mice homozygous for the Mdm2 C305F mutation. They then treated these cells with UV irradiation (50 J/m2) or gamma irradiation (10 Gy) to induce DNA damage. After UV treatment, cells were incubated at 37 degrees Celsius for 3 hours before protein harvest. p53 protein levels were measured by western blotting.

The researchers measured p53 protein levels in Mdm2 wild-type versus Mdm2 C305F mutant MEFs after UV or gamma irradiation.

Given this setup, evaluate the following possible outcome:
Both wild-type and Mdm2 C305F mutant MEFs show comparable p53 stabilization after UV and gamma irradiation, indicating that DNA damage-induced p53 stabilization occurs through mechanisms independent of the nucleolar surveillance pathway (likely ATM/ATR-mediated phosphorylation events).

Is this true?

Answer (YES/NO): NO